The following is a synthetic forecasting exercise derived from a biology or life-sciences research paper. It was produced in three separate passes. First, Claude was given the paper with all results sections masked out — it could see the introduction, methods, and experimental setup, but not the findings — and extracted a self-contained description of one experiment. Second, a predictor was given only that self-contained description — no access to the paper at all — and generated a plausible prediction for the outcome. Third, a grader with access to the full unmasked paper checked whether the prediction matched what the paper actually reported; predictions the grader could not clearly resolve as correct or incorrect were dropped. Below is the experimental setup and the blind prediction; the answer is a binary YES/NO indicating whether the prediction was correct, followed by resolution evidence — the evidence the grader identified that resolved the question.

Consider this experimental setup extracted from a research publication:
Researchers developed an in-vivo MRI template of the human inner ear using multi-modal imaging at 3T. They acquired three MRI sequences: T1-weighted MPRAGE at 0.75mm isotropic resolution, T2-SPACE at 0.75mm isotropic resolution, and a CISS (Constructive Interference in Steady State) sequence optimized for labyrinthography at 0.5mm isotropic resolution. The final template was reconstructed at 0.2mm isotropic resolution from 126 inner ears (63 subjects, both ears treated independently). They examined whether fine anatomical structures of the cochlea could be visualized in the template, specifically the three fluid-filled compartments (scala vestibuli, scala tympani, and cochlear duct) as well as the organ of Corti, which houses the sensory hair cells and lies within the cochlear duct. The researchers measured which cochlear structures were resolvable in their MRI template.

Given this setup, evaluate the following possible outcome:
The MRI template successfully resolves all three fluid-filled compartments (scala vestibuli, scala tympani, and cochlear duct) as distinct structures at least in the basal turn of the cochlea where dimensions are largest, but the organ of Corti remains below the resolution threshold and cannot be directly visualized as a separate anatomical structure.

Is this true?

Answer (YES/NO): YES